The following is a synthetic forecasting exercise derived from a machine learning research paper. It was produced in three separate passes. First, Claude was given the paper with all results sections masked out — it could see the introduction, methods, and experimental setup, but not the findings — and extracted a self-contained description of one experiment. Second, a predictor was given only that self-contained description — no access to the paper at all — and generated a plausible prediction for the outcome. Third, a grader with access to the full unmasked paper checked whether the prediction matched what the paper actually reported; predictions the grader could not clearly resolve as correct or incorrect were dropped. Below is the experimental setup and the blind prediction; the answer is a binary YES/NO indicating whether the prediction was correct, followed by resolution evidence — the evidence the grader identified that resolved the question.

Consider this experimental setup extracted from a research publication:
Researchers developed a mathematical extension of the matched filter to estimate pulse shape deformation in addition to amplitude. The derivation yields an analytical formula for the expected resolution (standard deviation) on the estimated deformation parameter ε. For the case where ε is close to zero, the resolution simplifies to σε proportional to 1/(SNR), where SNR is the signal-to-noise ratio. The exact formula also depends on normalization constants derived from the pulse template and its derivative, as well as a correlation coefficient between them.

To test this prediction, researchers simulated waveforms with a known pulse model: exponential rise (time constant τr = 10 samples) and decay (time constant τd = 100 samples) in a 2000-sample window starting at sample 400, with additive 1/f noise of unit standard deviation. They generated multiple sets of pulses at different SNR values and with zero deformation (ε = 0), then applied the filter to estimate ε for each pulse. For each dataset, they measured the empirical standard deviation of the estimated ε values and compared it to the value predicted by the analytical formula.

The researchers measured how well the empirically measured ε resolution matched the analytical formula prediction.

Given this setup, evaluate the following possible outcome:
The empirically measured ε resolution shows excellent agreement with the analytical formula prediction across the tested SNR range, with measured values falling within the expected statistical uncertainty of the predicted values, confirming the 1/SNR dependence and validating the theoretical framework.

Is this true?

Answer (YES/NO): NO